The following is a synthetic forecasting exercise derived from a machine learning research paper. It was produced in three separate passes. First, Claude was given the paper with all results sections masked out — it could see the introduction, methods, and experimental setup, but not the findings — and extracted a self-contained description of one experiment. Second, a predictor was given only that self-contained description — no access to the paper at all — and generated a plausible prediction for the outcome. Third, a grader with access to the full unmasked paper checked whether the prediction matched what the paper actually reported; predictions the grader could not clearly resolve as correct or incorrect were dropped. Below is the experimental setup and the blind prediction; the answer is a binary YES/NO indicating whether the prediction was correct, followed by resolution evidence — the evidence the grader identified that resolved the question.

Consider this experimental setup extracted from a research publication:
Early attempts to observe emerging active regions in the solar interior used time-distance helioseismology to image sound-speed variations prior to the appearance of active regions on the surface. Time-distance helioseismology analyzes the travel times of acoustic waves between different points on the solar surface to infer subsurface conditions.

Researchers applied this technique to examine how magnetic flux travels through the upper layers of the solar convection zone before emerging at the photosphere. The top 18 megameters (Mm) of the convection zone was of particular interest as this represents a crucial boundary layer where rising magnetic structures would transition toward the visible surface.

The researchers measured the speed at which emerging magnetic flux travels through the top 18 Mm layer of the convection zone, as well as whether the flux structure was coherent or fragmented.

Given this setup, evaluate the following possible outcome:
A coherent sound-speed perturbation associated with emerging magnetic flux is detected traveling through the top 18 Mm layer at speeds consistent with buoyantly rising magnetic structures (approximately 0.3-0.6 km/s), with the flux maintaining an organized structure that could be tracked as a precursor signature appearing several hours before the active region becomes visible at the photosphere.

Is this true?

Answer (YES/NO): NO